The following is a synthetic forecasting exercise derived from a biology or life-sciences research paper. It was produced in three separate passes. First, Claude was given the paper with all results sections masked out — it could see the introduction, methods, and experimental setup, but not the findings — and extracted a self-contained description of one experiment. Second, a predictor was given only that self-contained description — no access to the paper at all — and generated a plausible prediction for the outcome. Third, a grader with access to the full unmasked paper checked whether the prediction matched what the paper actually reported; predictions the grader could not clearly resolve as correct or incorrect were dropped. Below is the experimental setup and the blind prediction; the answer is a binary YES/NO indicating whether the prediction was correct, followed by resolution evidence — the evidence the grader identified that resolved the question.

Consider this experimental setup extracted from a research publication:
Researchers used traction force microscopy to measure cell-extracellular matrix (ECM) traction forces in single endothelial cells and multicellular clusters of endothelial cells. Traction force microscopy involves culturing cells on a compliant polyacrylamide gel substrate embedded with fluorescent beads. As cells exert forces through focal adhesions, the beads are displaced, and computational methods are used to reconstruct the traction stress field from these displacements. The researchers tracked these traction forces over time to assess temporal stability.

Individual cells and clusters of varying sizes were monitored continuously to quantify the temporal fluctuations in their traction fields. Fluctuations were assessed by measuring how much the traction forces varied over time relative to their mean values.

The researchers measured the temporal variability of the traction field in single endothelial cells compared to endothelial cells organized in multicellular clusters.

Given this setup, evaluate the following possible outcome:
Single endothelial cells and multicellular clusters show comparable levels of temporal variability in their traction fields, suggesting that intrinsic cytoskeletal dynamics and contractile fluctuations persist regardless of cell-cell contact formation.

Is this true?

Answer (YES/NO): NO